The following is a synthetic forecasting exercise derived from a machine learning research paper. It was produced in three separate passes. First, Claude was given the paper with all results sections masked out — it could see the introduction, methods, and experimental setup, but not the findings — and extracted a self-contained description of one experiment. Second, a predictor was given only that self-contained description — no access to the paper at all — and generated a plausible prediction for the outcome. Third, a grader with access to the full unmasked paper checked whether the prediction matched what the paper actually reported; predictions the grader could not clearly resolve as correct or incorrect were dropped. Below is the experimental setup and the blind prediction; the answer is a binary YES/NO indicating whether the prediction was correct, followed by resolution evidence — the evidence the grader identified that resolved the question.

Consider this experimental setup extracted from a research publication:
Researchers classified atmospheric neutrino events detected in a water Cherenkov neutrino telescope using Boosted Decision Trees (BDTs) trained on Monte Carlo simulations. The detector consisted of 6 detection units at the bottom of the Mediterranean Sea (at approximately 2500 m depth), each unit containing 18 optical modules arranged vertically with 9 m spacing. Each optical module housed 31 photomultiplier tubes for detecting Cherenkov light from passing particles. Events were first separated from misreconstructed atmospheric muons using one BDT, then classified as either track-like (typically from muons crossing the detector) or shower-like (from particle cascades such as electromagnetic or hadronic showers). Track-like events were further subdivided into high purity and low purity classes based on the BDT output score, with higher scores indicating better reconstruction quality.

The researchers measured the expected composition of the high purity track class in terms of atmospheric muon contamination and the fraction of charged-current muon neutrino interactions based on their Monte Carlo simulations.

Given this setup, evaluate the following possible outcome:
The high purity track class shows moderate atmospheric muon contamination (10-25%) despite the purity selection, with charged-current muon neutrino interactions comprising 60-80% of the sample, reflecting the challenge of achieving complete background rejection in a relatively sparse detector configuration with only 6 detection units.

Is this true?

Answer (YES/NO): NO